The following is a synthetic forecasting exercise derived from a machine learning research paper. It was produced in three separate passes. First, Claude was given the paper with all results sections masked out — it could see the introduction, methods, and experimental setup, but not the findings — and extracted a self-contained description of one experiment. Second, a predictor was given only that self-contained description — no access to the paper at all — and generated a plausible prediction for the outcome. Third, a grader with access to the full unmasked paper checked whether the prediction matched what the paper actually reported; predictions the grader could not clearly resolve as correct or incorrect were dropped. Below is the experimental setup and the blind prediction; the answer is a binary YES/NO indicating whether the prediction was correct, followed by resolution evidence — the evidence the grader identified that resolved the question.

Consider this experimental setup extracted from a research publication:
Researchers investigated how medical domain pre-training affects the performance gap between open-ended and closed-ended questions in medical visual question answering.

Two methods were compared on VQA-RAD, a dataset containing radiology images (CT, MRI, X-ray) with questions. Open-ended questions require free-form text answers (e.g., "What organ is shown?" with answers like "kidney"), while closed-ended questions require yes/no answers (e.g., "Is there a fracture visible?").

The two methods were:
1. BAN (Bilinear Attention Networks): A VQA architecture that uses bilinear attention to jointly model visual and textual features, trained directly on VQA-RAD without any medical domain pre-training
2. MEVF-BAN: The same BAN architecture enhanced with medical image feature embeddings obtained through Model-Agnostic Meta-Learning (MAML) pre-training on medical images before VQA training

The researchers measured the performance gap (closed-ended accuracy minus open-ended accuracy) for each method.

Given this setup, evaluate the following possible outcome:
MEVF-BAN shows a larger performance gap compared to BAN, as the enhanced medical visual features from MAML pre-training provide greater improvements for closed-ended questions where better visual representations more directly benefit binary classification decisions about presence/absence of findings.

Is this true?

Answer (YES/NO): NO